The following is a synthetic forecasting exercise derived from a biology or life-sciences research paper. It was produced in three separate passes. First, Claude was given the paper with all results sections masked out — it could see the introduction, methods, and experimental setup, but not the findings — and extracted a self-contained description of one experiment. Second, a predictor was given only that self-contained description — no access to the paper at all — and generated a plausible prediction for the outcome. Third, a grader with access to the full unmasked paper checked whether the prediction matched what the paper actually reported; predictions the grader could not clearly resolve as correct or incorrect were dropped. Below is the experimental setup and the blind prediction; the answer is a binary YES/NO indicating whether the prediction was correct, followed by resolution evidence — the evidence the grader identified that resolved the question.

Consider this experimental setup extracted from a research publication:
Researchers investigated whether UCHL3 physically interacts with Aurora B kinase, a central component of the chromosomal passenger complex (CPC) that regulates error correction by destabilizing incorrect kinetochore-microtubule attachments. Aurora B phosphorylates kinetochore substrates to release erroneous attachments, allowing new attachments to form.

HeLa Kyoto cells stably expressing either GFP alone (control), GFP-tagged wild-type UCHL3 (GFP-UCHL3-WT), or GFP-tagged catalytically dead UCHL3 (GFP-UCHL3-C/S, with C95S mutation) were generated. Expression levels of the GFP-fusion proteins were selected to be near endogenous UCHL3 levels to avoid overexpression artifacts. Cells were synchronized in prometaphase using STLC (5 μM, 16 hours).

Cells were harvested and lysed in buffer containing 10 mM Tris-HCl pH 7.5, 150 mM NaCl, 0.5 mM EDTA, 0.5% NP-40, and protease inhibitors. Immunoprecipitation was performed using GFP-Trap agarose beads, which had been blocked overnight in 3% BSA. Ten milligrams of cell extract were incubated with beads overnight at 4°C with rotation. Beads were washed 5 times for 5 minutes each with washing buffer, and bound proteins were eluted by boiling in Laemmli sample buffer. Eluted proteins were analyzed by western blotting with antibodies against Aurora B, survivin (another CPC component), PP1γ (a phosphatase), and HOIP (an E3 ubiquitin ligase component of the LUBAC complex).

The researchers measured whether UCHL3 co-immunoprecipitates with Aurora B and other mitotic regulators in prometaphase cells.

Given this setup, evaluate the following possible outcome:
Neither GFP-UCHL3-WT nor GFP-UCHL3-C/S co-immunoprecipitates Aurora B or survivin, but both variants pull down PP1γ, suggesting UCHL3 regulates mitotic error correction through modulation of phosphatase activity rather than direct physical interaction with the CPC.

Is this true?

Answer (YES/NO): NO